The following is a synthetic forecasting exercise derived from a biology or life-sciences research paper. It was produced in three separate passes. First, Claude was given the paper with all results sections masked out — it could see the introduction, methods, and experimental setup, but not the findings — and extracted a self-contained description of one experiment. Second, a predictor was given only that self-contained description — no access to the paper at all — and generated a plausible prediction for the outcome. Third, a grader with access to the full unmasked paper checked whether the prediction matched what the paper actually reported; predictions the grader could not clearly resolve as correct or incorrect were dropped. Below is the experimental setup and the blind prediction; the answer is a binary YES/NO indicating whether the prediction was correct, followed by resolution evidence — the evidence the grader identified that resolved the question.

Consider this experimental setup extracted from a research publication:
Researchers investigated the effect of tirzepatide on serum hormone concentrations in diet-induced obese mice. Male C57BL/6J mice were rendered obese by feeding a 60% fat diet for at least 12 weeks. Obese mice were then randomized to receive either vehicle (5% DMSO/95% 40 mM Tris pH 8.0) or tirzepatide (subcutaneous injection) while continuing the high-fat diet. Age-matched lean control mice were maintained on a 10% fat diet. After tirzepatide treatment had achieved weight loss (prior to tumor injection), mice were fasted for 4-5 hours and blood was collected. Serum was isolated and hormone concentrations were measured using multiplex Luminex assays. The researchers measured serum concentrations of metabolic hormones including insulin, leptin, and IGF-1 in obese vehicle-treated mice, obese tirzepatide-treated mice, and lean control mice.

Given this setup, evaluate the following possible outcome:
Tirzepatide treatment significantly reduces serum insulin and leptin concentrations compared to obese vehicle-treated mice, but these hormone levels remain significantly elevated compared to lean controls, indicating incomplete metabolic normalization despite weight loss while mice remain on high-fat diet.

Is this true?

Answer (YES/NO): NO